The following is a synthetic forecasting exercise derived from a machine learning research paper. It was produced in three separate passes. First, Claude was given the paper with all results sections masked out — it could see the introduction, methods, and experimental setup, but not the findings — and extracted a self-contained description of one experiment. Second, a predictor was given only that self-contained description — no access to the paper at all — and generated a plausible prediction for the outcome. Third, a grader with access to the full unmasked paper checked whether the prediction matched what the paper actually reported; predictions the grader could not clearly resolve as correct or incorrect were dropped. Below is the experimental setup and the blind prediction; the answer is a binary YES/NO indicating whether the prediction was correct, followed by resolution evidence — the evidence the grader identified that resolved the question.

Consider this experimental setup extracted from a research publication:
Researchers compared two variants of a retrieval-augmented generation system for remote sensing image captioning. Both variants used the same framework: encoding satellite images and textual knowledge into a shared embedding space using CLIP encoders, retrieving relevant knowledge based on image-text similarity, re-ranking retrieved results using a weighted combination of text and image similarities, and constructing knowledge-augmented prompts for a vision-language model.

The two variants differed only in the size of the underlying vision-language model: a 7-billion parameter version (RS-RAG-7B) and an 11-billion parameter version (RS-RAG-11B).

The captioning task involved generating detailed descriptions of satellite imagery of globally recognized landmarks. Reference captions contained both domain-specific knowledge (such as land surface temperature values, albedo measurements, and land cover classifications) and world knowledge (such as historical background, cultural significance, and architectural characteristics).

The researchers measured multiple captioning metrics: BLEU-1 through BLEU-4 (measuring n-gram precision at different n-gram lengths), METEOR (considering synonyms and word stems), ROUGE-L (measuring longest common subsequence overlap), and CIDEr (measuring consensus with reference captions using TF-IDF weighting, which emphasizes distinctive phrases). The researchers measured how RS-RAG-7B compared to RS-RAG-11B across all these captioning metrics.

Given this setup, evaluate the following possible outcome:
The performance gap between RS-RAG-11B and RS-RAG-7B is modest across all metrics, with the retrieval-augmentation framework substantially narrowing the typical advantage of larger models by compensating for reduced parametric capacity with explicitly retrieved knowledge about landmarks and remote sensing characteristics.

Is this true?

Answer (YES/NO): NO